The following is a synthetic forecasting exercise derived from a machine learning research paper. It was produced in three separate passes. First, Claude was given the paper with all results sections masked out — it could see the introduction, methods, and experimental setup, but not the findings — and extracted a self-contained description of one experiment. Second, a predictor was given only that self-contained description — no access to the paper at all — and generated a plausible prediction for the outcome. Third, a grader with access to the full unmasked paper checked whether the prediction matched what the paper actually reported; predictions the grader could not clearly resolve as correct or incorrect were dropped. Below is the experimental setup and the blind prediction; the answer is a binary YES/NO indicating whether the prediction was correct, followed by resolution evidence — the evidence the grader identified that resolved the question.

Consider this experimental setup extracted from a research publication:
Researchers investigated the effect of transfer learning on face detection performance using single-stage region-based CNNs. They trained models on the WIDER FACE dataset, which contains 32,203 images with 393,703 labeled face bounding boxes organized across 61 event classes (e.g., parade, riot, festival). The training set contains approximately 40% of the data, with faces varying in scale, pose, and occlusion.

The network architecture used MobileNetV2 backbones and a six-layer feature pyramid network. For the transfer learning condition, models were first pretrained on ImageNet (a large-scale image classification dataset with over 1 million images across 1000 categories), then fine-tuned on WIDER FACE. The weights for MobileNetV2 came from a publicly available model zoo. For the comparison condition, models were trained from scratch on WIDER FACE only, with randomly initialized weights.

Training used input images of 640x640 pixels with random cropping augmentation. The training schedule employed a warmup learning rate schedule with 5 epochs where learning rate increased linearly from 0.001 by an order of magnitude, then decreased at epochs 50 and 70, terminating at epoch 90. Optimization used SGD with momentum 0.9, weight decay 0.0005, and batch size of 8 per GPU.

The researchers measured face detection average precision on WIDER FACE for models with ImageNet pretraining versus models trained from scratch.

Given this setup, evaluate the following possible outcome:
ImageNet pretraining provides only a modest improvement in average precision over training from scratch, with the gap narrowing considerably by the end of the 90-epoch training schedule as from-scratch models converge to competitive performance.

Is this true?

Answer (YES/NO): NO